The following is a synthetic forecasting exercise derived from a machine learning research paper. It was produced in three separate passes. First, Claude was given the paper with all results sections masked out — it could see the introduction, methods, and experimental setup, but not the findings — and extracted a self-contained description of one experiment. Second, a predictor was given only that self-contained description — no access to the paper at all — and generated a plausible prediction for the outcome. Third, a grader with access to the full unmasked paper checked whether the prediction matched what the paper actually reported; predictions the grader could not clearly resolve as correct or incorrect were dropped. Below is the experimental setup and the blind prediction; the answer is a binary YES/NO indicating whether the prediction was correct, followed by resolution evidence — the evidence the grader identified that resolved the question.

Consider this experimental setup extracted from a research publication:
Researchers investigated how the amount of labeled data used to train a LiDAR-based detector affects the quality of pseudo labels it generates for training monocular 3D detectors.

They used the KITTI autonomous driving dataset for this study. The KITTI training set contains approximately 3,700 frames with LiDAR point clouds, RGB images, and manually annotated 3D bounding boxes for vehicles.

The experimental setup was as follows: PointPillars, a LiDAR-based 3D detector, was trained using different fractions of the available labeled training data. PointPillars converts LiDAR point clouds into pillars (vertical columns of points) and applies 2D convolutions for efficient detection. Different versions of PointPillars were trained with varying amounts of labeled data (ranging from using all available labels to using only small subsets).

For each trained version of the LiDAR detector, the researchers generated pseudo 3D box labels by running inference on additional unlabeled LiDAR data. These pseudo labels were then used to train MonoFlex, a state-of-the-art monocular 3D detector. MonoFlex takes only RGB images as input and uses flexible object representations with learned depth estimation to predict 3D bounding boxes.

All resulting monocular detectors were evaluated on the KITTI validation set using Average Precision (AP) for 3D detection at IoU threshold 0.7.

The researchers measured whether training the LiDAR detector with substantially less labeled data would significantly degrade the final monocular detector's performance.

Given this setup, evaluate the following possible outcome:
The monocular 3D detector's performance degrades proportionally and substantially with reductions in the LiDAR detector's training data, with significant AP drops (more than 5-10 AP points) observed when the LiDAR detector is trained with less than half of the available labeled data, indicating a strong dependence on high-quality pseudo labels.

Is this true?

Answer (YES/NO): NO